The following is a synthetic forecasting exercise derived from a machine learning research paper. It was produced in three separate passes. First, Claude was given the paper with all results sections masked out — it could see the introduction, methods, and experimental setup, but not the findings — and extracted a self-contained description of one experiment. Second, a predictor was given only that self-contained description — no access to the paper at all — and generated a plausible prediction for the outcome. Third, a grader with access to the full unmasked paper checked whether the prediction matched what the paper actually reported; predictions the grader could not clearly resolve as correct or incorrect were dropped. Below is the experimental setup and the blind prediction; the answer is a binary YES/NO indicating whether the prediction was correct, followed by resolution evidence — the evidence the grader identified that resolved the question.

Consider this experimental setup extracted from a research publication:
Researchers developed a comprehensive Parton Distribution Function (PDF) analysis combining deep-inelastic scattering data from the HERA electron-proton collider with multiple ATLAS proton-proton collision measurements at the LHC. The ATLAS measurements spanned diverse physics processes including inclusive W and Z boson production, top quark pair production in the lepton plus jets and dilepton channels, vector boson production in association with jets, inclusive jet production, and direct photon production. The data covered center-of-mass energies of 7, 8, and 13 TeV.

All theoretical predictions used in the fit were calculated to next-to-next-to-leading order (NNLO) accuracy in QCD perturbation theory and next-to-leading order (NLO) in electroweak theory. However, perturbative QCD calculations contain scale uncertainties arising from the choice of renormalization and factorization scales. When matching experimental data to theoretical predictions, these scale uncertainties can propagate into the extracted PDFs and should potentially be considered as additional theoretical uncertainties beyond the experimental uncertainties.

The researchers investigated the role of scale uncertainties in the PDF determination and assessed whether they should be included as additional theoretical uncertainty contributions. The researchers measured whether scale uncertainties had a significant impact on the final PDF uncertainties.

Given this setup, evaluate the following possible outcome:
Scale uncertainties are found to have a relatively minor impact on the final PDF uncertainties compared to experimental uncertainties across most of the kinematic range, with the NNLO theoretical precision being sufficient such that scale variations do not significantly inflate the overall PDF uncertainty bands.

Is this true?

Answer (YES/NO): YES